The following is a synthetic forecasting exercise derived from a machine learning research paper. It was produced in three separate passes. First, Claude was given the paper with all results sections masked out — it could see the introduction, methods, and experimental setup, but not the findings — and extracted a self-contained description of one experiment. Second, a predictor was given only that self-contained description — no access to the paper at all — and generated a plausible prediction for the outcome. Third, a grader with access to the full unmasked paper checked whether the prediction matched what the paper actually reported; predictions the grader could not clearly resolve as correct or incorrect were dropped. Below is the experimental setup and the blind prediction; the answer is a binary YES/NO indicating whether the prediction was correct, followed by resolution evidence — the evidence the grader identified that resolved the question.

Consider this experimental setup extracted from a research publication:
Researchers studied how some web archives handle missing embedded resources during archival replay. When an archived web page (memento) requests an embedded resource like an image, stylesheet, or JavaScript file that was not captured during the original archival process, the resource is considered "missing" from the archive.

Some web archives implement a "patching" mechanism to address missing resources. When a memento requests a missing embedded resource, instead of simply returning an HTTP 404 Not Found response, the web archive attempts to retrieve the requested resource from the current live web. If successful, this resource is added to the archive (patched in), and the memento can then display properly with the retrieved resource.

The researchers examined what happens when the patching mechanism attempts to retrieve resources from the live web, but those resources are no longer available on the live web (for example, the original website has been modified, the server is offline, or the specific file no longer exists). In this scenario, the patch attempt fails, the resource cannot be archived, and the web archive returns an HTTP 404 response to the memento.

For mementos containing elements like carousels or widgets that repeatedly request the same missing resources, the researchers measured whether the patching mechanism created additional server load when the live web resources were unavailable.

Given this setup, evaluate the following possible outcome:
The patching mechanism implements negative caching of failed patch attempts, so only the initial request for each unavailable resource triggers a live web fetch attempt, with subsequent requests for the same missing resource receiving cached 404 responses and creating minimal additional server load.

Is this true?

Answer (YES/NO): NO